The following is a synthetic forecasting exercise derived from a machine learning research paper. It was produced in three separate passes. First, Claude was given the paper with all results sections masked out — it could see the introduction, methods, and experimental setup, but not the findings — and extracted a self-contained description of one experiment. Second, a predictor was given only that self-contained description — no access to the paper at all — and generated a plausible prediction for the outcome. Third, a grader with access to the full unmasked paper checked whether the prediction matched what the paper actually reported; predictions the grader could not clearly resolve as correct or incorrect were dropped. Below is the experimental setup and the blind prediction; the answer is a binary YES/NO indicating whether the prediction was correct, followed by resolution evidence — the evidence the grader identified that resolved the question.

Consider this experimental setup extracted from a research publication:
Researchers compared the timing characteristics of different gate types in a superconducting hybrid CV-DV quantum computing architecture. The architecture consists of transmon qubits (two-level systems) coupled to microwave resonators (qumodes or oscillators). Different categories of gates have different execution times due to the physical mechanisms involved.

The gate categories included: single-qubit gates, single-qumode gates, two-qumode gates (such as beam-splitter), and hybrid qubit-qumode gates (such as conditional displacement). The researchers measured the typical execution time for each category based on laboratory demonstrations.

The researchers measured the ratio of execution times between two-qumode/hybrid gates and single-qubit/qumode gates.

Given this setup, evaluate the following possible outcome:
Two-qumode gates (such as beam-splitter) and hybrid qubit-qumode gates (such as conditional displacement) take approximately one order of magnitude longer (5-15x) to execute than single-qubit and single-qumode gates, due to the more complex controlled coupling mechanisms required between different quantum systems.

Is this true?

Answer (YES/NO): NO